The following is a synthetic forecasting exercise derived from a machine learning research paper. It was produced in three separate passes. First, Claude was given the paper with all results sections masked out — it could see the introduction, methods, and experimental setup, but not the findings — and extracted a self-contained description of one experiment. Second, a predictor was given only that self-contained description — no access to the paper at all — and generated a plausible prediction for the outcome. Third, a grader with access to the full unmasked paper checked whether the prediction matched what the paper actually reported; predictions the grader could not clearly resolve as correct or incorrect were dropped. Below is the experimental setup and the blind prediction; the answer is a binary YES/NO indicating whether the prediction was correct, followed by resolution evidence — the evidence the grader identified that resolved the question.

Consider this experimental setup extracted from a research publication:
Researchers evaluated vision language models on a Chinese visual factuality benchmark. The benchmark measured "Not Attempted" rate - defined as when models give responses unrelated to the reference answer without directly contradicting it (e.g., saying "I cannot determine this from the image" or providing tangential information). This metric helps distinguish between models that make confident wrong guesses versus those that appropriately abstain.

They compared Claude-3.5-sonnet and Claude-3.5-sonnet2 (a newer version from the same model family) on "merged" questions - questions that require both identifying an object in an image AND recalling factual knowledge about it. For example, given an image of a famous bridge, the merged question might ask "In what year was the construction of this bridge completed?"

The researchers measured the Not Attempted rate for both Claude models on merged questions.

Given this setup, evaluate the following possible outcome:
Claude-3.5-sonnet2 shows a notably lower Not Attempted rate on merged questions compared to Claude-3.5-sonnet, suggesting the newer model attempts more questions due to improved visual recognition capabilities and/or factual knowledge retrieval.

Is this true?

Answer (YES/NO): YES